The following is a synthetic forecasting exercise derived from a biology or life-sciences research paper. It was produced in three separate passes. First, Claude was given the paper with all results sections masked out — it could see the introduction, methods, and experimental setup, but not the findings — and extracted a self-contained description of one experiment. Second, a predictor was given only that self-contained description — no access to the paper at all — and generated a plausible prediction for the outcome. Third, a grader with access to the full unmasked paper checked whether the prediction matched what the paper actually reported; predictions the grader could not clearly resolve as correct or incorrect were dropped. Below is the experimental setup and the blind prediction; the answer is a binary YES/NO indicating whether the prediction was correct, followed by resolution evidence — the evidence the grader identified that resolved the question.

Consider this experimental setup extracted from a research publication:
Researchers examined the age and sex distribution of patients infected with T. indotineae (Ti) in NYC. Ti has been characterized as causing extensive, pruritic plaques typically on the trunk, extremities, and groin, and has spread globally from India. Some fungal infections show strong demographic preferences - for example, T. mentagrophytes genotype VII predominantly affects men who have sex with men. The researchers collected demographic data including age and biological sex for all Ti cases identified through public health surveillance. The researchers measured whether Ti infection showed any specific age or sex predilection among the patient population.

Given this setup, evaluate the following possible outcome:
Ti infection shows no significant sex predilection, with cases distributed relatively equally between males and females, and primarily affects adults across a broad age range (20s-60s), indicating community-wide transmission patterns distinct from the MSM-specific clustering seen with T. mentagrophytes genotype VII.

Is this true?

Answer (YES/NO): NO